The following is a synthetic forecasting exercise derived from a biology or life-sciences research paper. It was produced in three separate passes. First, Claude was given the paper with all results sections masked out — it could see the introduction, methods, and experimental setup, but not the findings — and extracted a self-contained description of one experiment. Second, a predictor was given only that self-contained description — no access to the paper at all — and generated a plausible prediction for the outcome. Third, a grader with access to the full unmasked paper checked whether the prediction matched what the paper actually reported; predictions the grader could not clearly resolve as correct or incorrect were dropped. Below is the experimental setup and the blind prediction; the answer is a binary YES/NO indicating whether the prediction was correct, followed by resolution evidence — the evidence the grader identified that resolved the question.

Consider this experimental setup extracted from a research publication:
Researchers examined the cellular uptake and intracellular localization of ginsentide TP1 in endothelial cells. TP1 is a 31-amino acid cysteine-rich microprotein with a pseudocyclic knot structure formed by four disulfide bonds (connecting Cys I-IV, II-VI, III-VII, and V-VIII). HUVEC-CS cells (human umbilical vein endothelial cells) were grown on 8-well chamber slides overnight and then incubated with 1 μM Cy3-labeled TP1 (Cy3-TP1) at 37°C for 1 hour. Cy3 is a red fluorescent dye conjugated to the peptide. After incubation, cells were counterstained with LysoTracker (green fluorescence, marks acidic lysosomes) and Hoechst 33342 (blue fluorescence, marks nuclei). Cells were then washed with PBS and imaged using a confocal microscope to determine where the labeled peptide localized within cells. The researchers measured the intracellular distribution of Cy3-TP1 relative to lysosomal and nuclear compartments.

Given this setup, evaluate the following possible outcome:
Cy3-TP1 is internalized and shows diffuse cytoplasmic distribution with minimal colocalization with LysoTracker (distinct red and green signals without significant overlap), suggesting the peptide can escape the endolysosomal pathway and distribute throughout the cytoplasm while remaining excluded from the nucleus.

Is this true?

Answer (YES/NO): NO